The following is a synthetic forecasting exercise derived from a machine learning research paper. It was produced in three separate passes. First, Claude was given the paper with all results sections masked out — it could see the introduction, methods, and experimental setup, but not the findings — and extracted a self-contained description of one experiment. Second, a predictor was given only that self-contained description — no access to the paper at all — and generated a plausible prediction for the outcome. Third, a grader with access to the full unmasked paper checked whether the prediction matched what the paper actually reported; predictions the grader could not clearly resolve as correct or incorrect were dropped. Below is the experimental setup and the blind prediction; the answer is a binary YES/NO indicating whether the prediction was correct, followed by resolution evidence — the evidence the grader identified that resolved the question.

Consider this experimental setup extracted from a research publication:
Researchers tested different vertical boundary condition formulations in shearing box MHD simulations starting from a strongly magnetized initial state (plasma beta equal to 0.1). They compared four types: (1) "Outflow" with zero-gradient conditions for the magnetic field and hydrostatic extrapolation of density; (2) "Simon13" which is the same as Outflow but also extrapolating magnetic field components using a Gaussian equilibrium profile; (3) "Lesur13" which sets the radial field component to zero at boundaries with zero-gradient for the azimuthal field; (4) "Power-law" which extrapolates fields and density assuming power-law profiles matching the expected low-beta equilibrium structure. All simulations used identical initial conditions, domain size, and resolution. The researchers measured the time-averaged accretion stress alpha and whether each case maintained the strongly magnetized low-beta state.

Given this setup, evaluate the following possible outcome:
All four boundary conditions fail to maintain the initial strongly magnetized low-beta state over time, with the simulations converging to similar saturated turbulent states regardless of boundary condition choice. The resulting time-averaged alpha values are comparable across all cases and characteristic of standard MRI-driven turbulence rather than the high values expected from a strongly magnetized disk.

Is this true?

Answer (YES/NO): NO